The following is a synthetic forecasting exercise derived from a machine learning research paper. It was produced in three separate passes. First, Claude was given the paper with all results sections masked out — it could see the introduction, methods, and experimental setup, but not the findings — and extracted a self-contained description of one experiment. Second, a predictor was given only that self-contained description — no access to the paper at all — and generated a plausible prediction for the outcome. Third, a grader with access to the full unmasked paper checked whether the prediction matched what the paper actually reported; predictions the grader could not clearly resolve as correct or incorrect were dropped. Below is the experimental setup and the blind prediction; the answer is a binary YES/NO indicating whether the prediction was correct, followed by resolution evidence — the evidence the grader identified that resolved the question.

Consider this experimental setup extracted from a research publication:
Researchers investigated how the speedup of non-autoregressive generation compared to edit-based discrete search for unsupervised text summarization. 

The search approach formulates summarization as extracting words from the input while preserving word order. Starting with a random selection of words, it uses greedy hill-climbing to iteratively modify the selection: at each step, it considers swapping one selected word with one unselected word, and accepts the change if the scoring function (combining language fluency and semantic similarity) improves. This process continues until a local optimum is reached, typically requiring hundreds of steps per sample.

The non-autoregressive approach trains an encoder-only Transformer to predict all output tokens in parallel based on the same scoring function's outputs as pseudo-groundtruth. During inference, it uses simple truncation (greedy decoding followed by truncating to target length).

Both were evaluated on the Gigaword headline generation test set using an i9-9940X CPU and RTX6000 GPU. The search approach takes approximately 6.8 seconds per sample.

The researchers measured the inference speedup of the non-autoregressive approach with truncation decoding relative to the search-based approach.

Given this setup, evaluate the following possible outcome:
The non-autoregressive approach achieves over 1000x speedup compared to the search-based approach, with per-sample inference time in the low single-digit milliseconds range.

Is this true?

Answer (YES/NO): YES